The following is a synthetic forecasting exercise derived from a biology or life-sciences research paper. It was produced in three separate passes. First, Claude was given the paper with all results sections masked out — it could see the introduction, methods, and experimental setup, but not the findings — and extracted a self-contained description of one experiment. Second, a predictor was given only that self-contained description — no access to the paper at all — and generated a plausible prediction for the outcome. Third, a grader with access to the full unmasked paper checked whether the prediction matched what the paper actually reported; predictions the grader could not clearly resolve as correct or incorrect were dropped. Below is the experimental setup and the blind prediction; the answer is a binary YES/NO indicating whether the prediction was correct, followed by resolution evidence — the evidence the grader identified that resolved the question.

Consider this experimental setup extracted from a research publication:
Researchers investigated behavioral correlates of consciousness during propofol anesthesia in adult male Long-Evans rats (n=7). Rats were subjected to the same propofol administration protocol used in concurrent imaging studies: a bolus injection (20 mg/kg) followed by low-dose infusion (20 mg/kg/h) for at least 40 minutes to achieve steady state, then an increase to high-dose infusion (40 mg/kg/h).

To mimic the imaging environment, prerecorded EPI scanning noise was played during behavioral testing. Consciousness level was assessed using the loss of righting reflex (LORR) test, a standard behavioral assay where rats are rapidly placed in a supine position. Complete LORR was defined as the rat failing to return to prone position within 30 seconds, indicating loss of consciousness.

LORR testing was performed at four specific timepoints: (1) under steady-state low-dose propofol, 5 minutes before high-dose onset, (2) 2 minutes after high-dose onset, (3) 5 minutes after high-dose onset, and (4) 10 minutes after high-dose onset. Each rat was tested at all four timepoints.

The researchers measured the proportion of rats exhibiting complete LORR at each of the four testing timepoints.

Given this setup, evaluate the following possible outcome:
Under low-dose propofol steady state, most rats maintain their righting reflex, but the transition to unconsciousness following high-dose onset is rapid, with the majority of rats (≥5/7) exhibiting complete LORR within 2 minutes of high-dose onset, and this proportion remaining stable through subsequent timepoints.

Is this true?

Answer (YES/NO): NO